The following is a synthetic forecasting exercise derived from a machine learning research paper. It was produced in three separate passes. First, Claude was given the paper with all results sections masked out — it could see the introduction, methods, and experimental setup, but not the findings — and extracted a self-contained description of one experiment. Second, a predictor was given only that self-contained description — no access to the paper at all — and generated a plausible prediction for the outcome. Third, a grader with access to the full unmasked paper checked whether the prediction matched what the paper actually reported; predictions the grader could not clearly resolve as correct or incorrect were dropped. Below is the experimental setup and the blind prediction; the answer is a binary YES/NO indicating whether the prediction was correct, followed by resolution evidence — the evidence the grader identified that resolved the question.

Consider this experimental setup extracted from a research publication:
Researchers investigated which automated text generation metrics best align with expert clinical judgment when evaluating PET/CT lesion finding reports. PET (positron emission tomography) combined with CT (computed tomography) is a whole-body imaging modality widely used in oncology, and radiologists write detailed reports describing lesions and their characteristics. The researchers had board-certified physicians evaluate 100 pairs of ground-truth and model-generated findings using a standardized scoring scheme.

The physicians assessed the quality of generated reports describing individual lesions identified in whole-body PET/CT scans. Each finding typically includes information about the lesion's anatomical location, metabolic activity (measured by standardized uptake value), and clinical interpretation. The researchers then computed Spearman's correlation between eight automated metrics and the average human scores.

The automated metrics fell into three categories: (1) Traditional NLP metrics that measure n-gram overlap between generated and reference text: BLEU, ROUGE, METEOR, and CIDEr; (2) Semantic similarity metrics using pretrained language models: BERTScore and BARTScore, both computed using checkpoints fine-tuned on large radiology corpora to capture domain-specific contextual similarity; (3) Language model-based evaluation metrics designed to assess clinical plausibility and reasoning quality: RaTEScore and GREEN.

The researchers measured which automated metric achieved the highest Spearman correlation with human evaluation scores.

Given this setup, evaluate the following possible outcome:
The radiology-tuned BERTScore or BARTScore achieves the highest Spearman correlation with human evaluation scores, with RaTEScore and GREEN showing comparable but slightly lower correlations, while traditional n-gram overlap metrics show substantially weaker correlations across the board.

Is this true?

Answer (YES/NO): NO